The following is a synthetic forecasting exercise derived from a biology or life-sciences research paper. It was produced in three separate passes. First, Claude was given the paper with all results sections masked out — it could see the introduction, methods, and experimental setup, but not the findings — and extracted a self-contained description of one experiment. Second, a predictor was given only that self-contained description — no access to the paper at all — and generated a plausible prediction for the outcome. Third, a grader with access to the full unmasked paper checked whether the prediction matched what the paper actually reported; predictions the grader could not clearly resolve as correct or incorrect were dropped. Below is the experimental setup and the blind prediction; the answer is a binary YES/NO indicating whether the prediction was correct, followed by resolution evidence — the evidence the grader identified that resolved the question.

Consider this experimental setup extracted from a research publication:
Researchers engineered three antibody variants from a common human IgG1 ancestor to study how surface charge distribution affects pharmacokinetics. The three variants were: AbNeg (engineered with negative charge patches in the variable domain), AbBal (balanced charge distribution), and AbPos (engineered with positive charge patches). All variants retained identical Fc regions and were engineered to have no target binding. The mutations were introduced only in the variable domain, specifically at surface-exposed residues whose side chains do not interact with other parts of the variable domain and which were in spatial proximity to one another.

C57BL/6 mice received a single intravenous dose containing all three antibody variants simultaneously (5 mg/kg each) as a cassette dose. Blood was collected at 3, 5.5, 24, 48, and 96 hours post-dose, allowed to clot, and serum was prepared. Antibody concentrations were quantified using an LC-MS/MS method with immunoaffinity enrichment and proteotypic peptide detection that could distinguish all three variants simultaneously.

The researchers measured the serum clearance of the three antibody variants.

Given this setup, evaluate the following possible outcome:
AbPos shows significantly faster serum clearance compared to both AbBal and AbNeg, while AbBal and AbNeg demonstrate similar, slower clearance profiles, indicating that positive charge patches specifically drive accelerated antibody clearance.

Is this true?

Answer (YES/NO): YES